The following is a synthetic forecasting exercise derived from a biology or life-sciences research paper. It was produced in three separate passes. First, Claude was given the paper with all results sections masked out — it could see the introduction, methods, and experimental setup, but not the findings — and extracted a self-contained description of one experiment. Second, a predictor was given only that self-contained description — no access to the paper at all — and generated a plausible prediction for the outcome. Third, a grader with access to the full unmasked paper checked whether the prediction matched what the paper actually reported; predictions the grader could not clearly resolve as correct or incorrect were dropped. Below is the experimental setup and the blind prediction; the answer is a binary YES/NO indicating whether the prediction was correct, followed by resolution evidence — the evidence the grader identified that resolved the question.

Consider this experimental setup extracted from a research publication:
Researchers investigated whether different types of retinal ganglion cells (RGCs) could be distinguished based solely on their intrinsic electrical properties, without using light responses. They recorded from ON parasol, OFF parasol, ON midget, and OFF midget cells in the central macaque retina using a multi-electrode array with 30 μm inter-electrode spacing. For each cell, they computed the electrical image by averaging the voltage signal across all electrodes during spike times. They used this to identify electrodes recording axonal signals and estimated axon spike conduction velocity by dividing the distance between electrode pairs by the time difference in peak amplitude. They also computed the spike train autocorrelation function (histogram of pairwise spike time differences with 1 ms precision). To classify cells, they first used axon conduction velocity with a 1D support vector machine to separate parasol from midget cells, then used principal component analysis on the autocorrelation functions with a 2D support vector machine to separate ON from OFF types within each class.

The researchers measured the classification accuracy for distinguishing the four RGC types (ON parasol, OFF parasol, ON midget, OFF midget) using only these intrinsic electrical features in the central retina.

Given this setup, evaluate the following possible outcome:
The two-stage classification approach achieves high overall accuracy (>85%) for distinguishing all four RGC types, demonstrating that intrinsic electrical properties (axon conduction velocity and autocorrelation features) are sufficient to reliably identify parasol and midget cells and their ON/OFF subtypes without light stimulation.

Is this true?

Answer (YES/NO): YES